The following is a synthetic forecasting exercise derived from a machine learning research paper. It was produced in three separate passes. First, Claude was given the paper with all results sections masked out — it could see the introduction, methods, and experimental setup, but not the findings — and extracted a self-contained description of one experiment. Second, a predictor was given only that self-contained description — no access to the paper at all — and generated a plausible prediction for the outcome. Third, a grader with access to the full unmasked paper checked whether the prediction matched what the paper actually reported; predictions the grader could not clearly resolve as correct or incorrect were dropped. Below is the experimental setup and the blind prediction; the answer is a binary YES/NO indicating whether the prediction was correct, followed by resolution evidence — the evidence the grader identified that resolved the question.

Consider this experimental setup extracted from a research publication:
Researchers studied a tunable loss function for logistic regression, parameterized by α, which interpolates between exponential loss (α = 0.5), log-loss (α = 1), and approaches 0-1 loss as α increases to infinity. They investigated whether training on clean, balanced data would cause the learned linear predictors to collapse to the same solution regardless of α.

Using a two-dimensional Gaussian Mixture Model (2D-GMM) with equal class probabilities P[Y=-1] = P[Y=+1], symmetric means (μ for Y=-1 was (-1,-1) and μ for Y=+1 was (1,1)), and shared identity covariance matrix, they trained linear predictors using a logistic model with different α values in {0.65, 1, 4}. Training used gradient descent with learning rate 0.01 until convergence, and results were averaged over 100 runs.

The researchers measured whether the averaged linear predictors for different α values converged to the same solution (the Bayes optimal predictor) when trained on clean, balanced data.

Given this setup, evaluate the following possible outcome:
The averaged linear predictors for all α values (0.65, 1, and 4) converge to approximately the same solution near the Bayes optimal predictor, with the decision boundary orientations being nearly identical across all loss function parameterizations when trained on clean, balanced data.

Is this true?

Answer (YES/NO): YES